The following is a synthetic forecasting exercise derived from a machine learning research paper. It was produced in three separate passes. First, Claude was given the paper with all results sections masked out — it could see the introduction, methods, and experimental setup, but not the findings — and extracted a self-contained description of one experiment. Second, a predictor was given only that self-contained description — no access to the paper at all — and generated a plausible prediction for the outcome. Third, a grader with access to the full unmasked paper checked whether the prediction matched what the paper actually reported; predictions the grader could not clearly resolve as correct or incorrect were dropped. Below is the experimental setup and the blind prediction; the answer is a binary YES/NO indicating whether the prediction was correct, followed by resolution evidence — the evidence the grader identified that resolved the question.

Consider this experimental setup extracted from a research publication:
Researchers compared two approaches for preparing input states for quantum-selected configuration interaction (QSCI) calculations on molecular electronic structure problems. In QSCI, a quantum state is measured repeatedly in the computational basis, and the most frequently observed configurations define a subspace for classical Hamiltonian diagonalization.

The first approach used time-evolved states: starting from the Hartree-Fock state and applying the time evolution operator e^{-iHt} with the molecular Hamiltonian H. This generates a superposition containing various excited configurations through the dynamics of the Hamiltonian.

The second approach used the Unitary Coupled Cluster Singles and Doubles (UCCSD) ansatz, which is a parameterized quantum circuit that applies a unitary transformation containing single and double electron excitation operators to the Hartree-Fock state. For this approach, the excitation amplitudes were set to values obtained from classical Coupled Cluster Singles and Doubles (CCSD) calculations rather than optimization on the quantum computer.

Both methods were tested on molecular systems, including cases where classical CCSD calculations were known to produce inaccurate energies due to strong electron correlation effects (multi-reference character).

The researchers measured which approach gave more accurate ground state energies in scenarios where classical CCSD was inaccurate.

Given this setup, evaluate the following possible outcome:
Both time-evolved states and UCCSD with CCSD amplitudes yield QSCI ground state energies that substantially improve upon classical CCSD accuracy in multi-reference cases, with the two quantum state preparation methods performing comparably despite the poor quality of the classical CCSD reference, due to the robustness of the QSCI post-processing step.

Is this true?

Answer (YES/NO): NO